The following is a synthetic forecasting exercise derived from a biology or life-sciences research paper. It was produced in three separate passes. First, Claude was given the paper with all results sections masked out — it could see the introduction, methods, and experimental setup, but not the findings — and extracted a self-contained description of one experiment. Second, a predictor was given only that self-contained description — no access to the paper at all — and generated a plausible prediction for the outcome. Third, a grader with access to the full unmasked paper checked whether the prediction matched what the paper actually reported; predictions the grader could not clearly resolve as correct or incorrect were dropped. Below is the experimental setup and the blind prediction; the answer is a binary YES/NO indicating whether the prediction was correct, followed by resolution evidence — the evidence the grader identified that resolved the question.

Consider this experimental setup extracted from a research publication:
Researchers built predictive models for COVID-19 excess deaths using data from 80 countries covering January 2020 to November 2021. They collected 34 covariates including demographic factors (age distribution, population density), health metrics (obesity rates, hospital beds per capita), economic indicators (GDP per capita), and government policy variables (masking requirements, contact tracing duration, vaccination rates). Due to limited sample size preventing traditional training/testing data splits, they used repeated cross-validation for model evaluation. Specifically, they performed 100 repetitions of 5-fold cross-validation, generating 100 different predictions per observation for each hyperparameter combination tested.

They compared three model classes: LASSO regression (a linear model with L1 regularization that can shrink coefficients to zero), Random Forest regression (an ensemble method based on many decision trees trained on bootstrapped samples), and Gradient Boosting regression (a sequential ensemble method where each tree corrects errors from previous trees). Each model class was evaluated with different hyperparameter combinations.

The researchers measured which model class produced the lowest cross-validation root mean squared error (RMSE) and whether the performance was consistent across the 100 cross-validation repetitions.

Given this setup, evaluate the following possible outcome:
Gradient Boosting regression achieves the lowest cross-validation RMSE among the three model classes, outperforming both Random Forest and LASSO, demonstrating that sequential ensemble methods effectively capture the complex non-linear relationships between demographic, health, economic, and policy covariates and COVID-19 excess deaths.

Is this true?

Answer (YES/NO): YES